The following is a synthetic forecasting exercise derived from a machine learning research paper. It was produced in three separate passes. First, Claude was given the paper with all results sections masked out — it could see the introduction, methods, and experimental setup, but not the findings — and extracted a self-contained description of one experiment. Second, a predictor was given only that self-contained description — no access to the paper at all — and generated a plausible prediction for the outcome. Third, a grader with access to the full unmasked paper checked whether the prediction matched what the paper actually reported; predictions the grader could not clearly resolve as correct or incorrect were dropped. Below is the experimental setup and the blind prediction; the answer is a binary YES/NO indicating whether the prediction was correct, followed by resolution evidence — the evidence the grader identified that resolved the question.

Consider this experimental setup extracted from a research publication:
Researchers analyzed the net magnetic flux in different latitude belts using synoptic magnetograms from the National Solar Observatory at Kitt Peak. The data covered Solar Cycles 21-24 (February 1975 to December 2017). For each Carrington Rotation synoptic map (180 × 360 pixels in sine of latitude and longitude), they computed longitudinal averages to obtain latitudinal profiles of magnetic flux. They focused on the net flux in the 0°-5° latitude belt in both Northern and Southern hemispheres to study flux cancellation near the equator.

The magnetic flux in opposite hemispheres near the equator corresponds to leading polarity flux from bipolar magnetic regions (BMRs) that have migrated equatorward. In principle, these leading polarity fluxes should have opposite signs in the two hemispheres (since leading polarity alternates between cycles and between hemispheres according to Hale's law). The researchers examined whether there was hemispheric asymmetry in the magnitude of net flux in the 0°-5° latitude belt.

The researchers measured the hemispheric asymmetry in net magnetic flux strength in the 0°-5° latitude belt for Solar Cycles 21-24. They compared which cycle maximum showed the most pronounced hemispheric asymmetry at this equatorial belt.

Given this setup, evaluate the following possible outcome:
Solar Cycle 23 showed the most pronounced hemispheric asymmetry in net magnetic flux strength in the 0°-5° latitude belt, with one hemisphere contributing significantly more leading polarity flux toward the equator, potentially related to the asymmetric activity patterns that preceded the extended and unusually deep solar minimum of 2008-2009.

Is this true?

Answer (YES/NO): NO